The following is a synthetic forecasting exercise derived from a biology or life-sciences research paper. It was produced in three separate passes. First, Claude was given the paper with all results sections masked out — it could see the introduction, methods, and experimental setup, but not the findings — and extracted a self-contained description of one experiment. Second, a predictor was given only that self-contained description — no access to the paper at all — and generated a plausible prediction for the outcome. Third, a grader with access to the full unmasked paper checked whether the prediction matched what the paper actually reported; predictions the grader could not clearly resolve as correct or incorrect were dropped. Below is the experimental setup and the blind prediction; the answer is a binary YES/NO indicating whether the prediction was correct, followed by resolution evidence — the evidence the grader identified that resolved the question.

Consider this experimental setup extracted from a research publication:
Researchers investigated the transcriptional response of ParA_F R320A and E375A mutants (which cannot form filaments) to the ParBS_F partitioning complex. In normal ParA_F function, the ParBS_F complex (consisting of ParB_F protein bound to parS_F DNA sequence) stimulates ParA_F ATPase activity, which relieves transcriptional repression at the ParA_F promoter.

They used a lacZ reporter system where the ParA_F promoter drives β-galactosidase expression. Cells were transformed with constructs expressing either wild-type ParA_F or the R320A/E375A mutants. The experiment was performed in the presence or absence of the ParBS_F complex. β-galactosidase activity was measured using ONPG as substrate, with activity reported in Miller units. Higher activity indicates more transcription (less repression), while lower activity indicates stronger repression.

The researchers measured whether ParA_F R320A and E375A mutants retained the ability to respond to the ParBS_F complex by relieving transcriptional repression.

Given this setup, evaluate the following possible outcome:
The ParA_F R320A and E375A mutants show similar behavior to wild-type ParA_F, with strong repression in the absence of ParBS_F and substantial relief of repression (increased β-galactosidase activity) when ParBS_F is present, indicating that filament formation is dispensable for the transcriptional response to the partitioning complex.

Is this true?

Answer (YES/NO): NO